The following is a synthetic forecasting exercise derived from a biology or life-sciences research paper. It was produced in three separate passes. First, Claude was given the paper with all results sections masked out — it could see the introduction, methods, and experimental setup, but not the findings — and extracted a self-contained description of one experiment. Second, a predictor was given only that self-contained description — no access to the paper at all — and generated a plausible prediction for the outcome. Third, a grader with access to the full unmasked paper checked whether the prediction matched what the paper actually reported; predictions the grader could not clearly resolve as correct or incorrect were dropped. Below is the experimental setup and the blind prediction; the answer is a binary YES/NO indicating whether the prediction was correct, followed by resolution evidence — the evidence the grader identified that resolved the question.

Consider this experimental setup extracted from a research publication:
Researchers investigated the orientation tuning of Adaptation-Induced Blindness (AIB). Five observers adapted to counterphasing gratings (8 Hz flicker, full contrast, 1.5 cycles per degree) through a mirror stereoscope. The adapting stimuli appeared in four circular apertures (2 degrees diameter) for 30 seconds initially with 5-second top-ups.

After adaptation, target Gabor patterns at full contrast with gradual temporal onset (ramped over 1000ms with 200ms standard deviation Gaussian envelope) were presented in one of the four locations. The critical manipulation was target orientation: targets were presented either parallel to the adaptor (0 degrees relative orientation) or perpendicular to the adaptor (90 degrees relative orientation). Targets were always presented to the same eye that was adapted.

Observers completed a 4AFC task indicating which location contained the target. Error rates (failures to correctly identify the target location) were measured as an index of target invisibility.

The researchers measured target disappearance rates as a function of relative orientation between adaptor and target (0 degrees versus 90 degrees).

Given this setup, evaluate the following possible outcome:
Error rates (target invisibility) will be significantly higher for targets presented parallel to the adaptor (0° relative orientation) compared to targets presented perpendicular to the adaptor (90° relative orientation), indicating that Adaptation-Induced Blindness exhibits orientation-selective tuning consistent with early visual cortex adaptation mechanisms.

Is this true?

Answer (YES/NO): YES